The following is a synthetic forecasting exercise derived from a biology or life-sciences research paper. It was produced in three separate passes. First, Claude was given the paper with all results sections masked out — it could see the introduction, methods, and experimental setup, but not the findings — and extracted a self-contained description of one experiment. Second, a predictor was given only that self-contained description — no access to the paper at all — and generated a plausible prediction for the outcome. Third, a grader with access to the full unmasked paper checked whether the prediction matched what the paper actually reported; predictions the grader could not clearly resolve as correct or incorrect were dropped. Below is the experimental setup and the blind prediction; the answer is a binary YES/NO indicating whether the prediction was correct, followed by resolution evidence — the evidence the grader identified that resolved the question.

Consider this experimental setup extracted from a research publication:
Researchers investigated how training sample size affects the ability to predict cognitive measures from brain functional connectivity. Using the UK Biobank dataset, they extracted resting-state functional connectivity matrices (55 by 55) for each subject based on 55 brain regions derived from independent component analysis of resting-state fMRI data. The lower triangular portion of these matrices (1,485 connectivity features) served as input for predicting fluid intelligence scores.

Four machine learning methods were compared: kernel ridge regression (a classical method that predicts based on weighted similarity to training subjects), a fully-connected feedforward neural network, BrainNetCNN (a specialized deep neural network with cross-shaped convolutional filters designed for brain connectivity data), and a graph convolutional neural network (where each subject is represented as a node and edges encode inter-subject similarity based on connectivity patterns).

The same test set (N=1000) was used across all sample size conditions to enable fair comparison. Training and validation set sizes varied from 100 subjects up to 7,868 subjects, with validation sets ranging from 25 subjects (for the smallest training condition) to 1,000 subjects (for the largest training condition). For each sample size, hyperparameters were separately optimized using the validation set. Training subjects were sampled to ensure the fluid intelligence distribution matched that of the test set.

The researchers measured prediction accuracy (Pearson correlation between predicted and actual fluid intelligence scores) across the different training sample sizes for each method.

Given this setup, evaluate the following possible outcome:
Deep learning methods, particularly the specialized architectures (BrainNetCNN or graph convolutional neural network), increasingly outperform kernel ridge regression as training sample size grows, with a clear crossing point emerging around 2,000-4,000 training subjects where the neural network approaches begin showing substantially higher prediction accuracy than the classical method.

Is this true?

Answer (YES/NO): NO